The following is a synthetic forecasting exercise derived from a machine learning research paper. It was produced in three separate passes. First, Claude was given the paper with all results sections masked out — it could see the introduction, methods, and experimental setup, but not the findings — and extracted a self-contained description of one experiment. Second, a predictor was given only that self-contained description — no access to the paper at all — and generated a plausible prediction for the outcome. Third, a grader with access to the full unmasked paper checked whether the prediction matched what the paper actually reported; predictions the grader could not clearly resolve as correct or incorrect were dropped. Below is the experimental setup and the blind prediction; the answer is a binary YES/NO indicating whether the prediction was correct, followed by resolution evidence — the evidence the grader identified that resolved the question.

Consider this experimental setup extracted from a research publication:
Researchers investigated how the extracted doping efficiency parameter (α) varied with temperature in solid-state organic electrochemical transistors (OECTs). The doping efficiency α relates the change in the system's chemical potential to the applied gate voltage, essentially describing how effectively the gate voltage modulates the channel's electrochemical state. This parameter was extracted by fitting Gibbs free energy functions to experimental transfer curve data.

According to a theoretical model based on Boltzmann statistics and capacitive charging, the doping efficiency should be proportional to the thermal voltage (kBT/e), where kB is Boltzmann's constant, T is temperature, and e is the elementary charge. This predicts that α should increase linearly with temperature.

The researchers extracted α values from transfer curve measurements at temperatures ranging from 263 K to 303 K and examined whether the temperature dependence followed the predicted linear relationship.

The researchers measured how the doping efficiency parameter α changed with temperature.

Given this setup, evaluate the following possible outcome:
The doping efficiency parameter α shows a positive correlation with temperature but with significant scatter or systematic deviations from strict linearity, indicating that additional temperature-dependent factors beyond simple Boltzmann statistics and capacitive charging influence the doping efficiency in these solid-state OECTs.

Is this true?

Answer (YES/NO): NO